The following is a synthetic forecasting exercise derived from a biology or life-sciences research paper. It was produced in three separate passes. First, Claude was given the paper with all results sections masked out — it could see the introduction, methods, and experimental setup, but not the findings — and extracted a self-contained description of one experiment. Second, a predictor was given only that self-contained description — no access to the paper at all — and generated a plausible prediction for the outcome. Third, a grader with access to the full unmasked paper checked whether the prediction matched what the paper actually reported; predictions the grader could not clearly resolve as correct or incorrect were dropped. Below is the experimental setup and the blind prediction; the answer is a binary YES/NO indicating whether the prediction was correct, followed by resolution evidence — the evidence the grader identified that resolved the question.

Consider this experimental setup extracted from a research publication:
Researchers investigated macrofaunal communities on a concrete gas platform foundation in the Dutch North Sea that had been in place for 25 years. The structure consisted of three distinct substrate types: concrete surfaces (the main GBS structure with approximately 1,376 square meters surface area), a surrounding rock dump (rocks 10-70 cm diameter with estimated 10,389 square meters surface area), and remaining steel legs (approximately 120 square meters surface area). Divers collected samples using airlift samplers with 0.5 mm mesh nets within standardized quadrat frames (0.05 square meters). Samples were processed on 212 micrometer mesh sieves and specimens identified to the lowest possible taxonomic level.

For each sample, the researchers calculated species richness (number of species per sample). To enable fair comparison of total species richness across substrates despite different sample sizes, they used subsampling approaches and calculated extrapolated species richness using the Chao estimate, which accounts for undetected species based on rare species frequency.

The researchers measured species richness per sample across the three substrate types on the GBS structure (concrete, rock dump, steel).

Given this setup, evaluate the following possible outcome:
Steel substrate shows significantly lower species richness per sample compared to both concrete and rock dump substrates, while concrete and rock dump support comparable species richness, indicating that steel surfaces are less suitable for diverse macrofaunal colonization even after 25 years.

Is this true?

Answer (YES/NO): NO